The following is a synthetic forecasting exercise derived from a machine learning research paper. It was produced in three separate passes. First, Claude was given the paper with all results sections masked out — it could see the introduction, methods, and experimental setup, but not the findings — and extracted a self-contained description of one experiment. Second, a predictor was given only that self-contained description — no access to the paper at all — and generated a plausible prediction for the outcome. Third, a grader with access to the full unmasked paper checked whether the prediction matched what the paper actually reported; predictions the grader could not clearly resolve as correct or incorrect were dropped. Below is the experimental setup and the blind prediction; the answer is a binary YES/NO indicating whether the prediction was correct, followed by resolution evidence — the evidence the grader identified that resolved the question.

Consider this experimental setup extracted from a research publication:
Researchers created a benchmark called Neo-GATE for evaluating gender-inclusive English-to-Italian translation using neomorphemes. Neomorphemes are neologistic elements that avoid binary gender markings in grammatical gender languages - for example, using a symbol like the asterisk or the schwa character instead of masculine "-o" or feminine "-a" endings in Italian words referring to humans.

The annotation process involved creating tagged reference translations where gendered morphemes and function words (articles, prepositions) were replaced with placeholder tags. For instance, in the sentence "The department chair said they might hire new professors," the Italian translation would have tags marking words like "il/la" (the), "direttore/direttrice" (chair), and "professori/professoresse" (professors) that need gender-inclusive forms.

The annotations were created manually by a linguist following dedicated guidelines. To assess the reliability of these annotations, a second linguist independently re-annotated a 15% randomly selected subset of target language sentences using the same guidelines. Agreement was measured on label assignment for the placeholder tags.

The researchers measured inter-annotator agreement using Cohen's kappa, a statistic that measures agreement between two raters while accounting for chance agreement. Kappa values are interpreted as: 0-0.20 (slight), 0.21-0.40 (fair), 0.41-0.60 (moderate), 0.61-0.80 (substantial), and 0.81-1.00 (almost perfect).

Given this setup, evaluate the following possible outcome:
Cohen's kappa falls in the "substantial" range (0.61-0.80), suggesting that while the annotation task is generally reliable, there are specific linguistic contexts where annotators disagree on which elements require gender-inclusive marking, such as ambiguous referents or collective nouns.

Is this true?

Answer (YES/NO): NO